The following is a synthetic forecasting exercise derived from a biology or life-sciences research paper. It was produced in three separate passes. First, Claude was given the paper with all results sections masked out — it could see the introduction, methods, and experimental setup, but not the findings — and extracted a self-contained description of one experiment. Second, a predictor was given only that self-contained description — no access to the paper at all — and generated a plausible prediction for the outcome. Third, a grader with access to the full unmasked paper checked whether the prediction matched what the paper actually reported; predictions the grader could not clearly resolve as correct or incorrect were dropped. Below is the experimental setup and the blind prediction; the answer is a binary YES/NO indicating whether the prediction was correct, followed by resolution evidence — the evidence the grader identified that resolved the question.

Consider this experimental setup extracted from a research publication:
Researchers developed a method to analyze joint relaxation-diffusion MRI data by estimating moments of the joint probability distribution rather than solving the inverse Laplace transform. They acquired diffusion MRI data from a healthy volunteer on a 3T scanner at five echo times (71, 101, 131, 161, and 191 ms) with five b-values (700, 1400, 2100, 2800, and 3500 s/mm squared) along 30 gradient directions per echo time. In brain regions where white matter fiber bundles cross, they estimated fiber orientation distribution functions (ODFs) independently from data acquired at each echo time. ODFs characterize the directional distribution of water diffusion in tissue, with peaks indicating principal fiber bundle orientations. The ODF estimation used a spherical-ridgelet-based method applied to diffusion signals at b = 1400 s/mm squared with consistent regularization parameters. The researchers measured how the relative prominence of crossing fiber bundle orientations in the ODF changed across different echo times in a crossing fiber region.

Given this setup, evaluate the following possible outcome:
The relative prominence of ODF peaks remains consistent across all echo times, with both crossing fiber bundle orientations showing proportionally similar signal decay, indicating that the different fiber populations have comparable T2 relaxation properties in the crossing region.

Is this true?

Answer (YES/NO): NO